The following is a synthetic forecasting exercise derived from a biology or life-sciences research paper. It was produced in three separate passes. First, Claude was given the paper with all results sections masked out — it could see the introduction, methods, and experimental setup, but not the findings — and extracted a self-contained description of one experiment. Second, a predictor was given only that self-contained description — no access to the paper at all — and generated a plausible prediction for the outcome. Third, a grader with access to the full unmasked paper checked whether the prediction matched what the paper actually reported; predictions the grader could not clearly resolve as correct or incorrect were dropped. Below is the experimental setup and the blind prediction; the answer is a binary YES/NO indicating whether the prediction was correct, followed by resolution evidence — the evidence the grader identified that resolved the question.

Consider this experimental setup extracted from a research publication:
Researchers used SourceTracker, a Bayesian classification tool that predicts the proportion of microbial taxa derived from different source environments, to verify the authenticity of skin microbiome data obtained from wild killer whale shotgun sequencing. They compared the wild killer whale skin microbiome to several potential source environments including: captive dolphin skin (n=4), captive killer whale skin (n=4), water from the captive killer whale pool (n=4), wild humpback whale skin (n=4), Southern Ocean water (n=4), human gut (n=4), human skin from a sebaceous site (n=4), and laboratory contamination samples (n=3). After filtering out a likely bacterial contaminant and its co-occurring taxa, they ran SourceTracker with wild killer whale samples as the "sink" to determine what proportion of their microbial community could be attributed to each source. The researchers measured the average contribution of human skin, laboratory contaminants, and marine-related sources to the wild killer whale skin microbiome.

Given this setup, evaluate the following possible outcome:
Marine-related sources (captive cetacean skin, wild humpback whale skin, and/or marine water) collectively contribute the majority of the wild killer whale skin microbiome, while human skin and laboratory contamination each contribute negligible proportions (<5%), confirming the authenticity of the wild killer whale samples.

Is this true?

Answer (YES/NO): YES